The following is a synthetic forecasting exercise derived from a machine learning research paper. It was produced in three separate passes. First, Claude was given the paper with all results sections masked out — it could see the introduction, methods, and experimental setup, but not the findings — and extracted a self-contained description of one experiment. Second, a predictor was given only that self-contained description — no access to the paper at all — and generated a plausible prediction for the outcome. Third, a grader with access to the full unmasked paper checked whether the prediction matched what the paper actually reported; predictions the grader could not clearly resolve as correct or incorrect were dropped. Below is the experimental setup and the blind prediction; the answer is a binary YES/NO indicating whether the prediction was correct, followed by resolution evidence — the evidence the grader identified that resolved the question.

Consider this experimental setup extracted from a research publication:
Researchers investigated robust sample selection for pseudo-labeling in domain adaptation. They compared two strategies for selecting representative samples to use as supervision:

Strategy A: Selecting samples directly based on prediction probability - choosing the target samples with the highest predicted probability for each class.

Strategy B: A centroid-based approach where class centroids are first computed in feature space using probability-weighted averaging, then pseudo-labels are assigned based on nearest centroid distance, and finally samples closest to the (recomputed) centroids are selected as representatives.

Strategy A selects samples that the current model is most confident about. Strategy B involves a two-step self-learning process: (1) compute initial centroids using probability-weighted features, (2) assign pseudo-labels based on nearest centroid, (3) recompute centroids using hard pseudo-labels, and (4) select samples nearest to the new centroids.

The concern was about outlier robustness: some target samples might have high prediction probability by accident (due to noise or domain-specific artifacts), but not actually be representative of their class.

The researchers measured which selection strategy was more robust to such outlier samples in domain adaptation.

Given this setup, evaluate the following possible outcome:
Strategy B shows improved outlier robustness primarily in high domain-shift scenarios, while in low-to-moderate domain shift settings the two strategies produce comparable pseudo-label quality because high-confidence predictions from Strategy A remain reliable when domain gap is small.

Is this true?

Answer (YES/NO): NO